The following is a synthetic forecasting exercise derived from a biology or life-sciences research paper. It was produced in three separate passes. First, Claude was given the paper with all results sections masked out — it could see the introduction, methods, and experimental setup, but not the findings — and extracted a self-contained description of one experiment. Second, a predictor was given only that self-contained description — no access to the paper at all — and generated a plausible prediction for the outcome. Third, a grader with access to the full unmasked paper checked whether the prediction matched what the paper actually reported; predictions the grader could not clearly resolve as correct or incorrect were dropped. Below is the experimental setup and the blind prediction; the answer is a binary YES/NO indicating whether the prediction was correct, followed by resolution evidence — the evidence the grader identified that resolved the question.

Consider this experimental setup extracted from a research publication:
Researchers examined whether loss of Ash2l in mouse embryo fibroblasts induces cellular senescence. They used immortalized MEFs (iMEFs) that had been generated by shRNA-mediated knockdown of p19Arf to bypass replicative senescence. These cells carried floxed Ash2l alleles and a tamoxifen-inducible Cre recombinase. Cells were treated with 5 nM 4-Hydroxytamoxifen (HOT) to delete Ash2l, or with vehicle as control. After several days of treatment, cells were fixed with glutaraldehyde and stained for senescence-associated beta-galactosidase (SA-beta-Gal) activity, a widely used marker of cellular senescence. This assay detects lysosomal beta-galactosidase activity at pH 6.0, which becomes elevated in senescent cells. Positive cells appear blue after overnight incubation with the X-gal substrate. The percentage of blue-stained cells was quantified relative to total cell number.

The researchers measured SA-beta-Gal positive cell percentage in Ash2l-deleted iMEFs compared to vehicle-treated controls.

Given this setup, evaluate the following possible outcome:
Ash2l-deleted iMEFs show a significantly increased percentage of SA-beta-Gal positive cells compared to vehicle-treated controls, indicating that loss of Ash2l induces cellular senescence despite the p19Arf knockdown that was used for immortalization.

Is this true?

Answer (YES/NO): YES